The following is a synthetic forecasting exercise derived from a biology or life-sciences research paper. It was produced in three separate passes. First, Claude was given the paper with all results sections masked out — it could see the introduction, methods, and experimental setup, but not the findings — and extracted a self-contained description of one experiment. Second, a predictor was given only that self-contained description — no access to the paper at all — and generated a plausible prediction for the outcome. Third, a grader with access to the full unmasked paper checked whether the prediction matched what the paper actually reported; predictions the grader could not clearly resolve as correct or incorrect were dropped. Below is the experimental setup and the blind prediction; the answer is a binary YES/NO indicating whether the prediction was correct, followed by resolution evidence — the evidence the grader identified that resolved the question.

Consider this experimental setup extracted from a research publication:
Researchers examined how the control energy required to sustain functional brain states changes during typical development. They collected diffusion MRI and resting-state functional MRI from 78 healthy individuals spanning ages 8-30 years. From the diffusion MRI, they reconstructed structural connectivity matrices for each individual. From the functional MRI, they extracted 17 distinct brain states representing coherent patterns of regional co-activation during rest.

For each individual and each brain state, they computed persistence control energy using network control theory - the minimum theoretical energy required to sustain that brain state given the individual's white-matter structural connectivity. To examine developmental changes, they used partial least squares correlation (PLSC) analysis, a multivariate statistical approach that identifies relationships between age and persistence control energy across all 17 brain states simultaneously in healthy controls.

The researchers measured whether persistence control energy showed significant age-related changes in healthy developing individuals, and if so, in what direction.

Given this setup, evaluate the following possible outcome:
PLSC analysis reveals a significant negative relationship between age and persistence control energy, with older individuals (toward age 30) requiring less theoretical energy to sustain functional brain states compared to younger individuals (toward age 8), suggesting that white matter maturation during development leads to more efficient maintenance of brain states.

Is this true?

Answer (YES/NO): YES